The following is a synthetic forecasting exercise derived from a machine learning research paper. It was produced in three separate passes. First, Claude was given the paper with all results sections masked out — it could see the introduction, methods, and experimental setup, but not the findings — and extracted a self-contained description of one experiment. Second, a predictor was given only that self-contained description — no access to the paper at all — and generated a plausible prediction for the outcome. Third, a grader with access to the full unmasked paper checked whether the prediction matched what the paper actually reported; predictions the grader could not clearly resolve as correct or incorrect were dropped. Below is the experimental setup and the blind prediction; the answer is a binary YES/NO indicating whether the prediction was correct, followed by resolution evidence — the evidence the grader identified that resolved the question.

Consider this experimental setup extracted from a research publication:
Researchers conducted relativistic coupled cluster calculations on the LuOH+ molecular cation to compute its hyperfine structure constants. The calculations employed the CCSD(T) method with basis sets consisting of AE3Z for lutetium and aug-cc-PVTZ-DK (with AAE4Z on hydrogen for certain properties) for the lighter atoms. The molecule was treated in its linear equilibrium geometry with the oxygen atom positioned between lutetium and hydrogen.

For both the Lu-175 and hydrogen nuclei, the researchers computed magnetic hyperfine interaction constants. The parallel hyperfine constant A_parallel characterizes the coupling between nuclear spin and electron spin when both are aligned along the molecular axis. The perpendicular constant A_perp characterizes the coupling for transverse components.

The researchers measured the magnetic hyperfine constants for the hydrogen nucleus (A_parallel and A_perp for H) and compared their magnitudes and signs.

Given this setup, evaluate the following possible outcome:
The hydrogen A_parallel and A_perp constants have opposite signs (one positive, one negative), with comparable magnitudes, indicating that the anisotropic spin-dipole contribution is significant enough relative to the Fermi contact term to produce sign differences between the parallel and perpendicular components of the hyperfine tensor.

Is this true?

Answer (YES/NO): NO